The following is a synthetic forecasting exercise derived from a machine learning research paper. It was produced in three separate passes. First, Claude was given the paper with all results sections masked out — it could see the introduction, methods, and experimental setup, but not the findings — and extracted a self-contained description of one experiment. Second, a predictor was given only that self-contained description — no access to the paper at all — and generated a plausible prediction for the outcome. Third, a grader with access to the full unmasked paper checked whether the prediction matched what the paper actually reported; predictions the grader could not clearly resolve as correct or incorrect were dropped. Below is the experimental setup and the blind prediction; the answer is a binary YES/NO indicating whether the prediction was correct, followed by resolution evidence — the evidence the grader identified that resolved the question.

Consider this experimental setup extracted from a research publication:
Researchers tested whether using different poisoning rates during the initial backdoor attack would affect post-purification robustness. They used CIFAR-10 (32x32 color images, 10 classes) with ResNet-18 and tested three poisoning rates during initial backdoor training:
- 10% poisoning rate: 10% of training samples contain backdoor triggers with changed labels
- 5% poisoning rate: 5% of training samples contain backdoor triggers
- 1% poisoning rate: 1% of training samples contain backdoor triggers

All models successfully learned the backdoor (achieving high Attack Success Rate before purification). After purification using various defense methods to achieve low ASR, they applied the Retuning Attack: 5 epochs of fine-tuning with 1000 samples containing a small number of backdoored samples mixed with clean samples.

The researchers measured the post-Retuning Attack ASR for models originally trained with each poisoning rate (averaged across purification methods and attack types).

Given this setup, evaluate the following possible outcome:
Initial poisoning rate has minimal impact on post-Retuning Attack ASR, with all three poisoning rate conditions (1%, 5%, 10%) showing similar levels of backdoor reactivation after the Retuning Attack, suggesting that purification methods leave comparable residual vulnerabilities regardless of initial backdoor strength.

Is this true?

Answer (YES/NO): YES